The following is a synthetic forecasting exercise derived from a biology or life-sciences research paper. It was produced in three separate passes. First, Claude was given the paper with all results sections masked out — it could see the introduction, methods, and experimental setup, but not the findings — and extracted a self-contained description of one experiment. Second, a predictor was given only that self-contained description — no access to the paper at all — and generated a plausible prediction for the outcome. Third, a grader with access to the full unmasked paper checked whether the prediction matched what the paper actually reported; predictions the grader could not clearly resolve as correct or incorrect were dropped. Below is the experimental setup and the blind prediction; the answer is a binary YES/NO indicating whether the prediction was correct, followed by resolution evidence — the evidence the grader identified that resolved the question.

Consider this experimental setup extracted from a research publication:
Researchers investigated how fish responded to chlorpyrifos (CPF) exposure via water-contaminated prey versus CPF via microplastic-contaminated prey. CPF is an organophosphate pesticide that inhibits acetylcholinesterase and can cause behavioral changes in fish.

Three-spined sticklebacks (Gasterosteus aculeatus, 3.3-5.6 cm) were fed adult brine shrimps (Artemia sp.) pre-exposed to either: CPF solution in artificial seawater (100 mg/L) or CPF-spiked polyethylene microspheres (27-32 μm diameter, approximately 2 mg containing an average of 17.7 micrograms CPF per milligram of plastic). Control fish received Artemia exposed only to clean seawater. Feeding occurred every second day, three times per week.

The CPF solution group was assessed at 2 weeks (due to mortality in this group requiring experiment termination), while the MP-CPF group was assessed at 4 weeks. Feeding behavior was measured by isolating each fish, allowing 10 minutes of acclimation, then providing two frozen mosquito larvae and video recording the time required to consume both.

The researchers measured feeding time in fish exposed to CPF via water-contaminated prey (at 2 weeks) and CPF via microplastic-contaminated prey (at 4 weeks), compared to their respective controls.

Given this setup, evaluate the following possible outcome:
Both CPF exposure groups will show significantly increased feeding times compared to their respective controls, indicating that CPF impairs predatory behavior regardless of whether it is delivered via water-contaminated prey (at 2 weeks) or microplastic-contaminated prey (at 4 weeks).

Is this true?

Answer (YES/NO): NO